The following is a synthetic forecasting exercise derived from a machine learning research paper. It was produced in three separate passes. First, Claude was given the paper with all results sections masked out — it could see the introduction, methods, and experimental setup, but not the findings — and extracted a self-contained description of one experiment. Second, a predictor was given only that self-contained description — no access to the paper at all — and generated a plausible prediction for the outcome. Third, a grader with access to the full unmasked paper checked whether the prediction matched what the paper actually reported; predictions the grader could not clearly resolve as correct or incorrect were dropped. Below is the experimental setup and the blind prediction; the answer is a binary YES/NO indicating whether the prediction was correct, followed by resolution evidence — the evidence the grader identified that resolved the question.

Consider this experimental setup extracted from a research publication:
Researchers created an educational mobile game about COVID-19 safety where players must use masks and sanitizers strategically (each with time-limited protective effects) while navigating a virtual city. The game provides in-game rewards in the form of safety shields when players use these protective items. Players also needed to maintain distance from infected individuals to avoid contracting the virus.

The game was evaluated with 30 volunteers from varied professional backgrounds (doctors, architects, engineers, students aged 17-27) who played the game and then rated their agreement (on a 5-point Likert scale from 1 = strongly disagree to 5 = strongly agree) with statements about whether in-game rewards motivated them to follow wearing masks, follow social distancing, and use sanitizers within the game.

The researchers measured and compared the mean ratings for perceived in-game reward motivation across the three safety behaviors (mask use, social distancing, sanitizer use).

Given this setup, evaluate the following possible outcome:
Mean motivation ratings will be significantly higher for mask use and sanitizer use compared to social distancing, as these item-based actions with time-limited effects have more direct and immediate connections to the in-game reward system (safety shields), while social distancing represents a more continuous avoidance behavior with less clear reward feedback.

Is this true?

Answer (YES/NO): NO